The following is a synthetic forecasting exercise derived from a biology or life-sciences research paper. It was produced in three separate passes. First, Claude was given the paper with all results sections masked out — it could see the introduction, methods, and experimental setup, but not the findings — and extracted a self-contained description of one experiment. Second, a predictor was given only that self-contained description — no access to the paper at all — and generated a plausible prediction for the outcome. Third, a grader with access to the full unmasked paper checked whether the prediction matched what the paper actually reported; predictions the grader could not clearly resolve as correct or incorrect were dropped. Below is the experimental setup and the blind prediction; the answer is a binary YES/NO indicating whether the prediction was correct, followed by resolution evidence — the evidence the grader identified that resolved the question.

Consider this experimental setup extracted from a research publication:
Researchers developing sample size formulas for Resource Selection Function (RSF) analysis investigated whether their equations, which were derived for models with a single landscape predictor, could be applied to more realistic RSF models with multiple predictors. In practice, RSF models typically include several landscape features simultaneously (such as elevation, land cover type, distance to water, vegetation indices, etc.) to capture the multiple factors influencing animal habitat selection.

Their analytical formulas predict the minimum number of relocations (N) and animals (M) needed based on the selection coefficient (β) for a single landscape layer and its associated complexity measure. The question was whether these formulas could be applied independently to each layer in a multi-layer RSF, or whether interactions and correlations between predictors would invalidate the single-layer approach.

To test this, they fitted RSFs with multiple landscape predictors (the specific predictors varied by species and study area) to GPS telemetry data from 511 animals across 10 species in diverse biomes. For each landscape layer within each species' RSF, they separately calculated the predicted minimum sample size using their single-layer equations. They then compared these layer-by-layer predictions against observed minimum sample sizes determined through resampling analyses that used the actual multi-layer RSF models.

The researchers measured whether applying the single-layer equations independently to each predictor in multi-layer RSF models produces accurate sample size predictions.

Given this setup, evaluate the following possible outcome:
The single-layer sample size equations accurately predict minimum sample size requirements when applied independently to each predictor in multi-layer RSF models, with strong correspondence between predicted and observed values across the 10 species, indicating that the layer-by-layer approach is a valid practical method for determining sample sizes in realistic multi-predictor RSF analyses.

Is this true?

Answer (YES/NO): YES